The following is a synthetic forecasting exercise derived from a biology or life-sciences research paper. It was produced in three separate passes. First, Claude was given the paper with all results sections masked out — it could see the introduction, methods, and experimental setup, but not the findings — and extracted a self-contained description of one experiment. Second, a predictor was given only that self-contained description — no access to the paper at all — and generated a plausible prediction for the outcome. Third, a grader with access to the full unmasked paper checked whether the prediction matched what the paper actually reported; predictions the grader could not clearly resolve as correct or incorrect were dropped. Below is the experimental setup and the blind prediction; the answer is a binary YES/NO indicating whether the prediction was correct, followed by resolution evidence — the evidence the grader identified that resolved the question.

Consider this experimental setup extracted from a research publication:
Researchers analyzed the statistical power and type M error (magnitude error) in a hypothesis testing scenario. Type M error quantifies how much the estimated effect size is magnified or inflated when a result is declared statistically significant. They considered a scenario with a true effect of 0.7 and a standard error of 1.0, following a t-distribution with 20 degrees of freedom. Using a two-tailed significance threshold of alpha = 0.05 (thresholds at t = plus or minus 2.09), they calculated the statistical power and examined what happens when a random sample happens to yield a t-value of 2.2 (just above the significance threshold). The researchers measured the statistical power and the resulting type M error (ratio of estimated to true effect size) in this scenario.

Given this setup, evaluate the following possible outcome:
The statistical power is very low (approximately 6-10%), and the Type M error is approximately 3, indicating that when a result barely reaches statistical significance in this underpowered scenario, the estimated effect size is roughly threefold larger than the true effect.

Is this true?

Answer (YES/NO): YES